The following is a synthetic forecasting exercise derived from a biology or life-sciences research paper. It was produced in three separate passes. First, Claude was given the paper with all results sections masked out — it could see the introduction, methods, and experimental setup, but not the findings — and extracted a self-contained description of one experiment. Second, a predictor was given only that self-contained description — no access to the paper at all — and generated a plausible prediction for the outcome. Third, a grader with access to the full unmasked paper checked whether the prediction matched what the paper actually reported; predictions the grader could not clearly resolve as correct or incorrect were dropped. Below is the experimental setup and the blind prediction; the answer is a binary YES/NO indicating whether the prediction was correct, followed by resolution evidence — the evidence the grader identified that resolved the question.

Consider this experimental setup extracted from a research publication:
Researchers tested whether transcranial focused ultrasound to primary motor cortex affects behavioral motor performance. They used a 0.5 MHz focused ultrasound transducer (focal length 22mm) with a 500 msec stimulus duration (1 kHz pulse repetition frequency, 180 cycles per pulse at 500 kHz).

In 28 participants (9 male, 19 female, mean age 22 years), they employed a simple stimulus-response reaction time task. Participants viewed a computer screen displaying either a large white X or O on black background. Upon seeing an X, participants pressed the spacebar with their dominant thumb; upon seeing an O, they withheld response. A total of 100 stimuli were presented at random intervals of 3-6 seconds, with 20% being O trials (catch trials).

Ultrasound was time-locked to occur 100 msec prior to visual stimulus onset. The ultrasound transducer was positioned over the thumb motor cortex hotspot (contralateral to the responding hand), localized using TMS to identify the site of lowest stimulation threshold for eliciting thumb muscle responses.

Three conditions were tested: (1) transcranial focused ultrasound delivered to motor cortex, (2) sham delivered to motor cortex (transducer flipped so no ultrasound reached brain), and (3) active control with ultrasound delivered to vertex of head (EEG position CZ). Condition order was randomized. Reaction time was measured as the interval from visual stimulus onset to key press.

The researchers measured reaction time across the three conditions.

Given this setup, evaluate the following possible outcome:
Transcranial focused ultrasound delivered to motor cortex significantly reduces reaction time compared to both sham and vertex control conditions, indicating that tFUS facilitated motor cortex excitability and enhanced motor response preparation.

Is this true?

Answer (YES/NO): NO